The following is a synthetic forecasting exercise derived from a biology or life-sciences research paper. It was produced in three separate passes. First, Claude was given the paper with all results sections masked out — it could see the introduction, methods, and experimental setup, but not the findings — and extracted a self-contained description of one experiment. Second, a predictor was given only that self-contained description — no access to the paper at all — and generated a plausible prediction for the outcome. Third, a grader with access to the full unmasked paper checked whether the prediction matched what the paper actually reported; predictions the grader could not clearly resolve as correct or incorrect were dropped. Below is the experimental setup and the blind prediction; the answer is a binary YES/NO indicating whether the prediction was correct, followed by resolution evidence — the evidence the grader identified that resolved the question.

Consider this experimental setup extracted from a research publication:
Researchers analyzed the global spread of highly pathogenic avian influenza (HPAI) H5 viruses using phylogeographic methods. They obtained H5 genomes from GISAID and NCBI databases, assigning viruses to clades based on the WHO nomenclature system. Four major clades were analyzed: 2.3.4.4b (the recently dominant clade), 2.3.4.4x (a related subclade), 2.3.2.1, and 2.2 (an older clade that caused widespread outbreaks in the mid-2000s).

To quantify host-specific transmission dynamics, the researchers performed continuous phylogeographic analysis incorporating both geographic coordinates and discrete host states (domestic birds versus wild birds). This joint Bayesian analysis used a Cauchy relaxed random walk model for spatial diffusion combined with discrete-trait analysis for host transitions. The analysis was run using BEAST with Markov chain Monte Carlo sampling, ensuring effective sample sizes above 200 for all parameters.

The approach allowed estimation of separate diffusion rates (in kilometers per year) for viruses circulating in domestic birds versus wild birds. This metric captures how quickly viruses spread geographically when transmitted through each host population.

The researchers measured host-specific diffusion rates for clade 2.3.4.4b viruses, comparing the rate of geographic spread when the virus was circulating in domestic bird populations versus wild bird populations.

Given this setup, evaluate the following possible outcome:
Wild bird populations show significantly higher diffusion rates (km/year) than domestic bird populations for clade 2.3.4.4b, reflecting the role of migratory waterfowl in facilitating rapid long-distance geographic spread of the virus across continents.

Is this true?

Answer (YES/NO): YES